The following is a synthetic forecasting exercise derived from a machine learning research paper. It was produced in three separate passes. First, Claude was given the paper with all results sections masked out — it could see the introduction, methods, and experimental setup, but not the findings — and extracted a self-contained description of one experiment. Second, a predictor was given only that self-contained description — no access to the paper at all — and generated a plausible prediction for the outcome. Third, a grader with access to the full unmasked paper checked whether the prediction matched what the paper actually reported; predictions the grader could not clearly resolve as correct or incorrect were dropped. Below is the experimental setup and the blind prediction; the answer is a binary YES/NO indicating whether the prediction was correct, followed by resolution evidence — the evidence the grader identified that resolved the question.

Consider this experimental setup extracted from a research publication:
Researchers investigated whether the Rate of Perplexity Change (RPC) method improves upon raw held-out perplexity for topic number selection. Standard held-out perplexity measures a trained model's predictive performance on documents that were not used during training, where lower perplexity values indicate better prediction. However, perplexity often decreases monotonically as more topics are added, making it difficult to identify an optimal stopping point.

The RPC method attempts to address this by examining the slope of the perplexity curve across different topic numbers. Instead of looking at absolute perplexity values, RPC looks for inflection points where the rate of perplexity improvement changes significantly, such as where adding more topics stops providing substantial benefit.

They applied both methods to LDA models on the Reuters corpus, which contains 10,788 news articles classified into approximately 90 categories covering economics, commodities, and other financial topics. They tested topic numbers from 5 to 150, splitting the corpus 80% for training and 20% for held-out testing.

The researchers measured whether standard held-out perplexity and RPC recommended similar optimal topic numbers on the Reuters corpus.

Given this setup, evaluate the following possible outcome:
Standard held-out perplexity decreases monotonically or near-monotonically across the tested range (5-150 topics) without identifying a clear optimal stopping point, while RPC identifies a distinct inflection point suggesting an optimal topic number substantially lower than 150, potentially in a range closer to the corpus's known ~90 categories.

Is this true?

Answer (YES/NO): NO